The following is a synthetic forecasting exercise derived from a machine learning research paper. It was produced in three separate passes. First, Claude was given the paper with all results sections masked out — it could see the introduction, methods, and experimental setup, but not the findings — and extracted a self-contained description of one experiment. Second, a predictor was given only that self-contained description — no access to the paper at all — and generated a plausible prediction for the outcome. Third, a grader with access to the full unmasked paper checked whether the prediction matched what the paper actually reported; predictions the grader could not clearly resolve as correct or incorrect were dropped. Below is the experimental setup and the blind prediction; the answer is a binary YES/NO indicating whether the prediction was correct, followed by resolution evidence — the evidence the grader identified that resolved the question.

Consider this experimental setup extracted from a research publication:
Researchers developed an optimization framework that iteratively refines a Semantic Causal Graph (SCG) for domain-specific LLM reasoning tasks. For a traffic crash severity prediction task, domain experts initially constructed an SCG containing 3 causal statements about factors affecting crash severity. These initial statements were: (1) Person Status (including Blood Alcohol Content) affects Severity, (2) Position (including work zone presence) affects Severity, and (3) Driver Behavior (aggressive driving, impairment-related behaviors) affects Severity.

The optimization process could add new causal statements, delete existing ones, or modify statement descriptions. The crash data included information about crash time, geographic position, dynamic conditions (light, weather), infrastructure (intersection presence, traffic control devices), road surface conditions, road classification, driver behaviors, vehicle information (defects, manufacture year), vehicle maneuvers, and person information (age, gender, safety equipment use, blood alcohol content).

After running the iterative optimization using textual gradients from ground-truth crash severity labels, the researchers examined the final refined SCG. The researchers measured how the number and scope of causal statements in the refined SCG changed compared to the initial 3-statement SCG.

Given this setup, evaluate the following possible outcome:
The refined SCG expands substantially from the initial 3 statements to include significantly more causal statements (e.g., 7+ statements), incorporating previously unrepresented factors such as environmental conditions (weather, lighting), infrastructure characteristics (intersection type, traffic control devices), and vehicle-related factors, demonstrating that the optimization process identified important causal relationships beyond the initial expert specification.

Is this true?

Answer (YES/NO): YES